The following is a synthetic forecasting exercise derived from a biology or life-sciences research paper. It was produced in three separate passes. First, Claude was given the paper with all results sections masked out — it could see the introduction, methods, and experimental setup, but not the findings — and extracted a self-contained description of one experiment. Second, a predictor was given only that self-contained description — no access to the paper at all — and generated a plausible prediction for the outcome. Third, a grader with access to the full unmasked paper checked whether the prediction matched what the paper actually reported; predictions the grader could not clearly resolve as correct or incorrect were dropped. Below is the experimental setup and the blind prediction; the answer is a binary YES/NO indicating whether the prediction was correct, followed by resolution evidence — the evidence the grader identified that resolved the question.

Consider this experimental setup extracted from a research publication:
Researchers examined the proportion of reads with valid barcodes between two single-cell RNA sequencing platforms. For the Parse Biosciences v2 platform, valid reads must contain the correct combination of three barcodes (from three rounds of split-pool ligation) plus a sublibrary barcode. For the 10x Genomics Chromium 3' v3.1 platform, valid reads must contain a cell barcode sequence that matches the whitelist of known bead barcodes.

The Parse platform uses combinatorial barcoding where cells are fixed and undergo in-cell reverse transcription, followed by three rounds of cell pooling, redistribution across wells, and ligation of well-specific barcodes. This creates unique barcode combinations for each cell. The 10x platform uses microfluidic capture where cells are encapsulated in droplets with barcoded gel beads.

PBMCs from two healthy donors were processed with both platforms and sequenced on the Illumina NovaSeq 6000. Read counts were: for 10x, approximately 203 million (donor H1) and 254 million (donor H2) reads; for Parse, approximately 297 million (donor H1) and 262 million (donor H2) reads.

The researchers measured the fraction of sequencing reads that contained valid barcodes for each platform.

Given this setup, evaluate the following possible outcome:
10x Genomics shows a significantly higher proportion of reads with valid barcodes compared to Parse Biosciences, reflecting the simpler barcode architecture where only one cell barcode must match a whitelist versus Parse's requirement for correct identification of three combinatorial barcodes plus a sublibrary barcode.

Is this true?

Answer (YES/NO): YES